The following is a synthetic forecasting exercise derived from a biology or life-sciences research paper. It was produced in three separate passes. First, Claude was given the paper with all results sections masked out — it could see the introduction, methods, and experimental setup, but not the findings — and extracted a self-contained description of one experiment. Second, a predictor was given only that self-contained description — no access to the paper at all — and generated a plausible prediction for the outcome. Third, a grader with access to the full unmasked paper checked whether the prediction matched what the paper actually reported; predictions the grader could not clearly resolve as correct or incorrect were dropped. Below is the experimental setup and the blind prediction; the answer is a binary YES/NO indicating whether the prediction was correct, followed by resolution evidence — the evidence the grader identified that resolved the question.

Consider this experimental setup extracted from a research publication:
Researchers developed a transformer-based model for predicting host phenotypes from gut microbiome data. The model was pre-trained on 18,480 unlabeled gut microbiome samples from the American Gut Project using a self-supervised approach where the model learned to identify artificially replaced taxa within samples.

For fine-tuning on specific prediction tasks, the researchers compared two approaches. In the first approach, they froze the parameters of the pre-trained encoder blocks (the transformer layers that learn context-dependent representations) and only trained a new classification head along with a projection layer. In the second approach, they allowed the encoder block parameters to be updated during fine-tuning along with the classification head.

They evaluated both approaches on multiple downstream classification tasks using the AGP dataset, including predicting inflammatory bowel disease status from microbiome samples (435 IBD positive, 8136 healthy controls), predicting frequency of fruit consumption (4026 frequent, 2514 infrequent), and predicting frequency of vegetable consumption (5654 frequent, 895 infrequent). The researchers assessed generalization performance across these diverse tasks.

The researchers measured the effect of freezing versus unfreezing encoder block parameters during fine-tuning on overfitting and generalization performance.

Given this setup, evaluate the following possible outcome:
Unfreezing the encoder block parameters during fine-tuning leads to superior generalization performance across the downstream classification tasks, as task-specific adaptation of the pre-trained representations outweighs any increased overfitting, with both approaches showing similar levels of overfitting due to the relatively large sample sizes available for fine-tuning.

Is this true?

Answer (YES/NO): NO